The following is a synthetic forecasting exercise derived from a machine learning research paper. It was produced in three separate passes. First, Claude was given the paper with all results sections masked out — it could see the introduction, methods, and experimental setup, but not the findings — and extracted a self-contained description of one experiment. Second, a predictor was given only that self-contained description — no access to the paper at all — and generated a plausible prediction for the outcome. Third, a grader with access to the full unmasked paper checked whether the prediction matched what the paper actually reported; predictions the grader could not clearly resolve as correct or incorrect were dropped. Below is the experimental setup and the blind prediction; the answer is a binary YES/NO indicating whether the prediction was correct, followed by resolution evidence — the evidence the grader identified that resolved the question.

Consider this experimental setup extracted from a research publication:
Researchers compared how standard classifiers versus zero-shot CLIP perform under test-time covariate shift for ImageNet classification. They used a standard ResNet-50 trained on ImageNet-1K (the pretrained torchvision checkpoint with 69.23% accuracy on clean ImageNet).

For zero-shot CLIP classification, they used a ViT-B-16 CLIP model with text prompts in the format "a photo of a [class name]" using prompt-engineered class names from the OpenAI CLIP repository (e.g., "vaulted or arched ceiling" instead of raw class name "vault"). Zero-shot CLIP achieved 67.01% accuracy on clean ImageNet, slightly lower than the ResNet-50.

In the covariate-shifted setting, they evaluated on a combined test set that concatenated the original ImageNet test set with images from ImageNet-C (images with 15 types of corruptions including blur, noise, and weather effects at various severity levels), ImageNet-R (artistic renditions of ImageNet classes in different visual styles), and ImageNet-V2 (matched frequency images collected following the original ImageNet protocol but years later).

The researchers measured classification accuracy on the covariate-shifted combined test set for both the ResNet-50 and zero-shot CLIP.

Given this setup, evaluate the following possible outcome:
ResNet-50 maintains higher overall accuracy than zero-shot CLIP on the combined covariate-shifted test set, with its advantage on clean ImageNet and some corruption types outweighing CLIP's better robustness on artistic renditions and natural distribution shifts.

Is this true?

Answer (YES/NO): NO